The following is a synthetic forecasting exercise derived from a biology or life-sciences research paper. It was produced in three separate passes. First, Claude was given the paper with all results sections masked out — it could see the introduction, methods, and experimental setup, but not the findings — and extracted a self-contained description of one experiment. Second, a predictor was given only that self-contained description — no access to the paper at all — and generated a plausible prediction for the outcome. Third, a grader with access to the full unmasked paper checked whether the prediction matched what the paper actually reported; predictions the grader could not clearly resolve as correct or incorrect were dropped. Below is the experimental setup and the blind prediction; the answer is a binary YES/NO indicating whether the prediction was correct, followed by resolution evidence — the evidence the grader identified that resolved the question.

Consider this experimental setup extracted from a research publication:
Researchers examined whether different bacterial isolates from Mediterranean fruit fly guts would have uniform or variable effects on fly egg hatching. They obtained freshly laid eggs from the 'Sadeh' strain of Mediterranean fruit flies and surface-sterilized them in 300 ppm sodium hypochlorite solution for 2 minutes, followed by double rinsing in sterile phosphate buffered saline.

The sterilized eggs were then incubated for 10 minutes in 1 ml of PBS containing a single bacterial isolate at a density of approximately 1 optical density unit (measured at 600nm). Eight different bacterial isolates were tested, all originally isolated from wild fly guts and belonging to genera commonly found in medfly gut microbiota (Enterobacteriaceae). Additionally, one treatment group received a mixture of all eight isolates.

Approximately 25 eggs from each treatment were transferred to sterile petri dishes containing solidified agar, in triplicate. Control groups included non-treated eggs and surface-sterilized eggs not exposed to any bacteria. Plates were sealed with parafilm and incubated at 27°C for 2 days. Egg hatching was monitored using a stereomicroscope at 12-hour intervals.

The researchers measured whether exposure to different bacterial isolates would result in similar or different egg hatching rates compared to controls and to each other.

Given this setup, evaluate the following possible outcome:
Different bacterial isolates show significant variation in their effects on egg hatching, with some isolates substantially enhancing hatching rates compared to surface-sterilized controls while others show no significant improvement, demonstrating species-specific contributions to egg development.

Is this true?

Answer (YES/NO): NO